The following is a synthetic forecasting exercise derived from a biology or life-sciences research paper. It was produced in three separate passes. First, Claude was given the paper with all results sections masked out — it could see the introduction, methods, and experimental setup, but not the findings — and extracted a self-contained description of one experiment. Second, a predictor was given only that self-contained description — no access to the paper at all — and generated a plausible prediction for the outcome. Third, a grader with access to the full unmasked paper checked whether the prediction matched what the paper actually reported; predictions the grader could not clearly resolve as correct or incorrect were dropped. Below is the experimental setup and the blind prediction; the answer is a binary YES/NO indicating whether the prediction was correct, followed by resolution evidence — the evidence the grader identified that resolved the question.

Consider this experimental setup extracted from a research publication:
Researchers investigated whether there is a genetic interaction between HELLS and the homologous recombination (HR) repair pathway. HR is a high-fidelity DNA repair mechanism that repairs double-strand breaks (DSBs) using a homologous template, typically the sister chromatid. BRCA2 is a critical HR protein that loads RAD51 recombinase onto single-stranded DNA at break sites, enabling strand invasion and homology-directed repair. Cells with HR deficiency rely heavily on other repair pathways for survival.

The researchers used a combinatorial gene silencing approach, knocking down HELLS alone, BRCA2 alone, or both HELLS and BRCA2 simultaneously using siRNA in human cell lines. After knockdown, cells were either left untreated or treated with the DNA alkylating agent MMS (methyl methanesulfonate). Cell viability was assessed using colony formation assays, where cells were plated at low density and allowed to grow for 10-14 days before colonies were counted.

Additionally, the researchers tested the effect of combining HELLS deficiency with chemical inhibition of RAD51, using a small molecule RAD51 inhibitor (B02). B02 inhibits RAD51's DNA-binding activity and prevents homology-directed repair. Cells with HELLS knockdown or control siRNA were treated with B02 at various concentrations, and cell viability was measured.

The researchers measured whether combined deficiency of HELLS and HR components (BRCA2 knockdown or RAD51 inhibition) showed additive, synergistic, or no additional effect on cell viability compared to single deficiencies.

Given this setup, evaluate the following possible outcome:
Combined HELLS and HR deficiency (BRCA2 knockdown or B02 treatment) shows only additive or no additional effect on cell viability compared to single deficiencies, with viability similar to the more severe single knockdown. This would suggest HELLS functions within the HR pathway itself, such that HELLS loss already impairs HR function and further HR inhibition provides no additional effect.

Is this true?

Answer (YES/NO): NO